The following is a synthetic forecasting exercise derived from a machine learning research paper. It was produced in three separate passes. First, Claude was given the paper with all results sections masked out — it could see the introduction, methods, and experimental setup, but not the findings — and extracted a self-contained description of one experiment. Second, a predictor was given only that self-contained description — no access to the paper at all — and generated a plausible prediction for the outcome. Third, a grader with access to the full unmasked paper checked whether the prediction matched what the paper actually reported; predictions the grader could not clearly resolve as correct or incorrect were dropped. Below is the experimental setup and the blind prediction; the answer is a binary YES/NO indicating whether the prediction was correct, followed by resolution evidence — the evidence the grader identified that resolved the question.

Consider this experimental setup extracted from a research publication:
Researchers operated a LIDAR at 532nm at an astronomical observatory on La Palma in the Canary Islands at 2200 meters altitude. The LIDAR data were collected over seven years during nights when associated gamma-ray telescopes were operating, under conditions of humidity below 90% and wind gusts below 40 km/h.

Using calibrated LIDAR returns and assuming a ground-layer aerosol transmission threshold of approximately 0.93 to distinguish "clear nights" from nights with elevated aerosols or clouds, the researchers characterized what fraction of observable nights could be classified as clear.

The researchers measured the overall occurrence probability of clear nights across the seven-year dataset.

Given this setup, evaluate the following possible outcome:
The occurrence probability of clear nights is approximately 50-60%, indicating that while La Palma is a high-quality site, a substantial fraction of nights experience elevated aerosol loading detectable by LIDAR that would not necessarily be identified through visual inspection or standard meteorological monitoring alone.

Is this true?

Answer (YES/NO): NO